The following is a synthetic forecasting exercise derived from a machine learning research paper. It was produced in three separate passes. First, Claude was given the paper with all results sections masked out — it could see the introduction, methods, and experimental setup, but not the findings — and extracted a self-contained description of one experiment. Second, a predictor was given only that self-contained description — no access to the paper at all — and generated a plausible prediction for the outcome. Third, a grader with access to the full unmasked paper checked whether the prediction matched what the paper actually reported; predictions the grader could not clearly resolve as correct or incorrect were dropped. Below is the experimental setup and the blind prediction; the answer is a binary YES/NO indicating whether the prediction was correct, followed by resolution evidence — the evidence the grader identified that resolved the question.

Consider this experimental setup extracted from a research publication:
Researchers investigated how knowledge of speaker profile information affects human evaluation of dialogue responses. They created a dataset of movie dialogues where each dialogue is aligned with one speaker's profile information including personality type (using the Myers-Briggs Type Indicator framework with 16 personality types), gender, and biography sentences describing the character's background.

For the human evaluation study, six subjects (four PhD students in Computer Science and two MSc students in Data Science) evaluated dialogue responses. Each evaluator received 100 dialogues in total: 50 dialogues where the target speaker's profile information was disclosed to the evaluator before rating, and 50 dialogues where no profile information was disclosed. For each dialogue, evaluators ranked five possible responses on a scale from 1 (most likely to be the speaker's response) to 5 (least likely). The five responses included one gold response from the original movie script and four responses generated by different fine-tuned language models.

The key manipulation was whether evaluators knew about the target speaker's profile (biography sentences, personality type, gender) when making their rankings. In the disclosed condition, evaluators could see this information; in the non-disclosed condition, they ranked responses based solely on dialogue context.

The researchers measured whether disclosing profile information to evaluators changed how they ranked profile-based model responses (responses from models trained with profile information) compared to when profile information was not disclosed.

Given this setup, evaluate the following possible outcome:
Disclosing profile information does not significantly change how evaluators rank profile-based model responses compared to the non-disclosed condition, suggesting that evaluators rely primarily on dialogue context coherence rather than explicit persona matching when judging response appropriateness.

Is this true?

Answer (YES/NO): NO